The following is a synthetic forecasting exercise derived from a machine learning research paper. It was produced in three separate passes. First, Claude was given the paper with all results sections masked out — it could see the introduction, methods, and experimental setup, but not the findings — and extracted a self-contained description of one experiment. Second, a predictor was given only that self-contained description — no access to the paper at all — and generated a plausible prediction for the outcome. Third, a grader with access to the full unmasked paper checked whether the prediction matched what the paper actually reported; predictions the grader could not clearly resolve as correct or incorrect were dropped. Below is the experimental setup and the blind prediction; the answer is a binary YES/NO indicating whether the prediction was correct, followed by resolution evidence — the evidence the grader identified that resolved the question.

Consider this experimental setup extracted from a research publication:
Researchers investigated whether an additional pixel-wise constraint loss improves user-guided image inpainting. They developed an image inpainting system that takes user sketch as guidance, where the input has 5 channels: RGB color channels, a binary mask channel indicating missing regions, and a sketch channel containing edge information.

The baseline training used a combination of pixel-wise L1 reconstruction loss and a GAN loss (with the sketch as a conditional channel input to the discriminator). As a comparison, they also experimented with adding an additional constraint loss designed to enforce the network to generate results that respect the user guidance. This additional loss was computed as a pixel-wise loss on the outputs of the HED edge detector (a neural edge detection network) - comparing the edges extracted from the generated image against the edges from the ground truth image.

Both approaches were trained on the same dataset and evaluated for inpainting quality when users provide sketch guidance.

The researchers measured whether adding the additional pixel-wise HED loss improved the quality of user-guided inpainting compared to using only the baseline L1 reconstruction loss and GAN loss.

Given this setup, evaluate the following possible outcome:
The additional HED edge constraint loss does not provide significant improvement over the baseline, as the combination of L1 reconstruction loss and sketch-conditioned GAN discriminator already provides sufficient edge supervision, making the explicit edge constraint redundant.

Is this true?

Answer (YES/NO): YES